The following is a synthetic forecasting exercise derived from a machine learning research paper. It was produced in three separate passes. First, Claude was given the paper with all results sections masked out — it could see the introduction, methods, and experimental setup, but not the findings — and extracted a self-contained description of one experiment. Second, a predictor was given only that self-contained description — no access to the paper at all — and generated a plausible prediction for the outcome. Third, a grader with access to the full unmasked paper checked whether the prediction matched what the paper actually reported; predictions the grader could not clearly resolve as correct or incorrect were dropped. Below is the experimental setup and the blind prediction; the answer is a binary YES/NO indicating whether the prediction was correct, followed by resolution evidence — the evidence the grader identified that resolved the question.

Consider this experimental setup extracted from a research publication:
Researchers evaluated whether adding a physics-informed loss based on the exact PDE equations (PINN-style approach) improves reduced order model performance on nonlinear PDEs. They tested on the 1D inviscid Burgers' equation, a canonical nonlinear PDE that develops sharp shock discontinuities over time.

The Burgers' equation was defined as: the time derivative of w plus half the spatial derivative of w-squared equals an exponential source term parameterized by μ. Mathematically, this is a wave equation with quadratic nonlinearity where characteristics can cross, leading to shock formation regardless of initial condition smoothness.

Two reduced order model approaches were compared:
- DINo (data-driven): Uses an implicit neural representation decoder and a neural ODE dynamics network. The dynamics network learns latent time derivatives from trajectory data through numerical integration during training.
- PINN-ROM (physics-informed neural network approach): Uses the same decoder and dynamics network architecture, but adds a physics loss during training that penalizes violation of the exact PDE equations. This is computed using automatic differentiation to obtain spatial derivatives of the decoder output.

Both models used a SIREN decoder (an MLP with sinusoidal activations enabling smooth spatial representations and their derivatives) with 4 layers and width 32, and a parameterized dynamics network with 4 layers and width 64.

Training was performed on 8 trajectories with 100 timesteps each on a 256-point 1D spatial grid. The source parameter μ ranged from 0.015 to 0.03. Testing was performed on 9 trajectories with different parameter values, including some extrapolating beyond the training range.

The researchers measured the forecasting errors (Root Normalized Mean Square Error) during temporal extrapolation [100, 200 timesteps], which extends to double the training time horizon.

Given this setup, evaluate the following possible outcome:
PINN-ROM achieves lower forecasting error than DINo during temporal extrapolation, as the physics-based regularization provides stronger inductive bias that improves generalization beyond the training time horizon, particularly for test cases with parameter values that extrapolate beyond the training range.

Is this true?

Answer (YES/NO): NO